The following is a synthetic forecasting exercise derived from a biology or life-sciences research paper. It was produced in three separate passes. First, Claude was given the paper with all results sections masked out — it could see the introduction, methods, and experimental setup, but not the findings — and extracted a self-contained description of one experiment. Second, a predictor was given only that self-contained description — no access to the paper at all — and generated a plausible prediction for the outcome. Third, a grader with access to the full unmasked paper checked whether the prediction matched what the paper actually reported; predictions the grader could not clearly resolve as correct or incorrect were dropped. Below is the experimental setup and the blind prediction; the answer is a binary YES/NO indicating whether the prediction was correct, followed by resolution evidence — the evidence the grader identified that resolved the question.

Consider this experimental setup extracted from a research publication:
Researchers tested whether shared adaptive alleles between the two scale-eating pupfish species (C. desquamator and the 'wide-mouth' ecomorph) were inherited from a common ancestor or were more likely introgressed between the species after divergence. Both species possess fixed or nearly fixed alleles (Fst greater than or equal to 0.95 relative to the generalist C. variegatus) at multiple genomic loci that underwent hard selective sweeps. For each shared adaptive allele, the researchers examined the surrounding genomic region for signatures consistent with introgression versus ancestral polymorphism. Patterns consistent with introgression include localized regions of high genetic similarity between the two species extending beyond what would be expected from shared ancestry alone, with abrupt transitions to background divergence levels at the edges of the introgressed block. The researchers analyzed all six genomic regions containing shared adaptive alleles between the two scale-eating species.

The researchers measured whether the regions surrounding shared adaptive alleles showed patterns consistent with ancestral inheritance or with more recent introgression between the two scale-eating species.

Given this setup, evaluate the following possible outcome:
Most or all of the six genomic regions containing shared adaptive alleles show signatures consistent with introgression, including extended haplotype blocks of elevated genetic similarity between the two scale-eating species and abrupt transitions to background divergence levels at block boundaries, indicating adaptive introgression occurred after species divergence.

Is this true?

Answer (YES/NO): YES